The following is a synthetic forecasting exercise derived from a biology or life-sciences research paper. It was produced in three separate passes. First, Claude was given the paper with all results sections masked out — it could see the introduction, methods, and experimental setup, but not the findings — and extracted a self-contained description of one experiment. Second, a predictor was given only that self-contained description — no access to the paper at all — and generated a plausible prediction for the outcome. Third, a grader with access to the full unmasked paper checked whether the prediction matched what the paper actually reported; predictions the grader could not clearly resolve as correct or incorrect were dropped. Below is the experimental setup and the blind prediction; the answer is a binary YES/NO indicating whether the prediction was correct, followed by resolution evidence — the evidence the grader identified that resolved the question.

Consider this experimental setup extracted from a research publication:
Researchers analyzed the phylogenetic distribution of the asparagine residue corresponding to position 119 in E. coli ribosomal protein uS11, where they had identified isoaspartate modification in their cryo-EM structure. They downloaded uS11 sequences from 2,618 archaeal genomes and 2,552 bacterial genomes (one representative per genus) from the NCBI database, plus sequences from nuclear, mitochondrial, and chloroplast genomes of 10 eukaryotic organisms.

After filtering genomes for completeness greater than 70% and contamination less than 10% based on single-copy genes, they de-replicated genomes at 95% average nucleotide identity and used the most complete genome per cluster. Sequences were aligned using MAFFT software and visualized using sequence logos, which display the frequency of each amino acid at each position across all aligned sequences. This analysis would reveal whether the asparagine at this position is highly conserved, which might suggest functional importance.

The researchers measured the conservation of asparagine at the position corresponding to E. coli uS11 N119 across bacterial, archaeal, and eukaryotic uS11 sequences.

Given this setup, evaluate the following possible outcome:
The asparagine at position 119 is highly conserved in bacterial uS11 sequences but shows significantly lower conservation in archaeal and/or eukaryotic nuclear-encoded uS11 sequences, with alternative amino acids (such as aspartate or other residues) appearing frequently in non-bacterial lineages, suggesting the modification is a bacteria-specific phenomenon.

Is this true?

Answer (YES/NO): NO